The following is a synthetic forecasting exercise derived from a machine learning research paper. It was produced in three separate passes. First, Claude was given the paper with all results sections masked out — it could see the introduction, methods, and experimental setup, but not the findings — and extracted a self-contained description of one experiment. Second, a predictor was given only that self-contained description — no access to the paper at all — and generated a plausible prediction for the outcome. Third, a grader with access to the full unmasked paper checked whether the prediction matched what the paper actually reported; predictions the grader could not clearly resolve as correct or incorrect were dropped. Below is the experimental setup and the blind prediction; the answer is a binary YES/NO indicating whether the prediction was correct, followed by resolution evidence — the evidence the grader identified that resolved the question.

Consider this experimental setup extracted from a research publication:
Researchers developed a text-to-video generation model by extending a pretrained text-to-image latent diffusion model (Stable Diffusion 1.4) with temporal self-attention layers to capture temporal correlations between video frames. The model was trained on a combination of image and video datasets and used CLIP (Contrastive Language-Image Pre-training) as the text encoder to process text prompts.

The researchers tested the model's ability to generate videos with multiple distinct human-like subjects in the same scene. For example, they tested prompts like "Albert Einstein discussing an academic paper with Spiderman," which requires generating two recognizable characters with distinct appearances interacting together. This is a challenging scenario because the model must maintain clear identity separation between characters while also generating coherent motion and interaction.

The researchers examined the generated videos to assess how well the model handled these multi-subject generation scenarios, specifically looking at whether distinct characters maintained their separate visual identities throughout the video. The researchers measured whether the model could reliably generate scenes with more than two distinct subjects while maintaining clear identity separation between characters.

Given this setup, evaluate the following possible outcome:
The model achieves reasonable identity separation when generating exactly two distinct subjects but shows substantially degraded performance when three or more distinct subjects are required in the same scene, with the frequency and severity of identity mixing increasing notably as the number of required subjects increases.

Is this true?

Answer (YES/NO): NO